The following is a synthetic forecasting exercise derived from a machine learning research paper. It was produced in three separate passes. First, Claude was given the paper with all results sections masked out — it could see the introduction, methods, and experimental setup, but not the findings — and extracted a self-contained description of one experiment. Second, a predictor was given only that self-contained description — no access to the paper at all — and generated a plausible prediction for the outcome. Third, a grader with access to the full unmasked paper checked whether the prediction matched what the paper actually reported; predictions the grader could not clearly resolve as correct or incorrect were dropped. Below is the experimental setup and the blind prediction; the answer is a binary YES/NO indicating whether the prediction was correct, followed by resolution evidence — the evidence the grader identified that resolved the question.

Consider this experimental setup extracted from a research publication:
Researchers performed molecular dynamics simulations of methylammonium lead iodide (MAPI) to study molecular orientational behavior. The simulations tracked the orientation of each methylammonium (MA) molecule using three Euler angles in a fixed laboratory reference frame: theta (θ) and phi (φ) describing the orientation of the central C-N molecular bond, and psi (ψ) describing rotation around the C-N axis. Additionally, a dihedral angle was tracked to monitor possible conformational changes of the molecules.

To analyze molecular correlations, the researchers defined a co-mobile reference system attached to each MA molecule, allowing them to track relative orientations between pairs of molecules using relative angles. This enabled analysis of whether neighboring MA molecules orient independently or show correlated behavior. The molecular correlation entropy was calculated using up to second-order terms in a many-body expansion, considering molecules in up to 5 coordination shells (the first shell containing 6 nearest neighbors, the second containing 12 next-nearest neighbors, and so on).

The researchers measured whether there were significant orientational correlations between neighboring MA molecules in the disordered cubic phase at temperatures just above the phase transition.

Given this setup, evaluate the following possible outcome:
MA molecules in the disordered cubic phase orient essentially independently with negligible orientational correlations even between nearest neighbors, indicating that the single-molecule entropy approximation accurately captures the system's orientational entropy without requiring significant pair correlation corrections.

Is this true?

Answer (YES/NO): NO